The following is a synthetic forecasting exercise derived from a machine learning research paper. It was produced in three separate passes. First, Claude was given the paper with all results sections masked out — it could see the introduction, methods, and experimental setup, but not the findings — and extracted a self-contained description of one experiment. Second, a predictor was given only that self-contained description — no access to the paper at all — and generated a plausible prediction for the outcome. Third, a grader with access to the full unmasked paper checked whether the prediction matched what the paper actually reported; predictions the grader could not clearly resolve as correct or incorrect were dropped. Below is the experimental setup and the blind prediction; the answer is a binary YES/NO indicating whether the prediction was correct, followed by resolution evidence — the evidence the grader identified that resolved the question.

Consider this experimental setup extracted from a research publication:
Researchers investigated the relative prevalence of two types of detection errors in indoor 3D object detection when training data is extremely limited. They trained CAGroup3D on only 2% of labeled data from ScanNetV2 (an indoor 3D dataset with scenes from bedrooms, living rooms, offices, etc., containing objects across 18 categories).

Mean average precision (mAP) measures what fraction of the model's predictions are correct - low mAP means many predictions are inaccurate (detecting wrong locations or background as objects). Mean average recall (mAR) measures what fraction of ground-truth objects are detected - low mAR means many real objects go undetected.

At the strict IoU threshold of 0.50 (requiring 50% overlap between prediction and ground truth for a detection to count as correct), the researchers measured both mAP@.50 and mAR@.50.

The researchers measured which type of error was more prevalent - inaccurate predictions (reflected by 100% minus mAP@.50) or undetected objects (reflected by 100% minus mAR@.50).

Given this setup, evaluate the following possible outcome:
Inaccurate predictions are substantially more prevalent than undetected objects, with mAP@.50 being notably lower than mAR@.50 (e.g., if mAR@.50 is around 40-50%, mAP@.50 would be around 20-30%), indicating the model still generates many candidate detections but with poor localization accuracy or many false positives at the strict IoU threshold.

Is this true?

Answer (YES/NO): YES